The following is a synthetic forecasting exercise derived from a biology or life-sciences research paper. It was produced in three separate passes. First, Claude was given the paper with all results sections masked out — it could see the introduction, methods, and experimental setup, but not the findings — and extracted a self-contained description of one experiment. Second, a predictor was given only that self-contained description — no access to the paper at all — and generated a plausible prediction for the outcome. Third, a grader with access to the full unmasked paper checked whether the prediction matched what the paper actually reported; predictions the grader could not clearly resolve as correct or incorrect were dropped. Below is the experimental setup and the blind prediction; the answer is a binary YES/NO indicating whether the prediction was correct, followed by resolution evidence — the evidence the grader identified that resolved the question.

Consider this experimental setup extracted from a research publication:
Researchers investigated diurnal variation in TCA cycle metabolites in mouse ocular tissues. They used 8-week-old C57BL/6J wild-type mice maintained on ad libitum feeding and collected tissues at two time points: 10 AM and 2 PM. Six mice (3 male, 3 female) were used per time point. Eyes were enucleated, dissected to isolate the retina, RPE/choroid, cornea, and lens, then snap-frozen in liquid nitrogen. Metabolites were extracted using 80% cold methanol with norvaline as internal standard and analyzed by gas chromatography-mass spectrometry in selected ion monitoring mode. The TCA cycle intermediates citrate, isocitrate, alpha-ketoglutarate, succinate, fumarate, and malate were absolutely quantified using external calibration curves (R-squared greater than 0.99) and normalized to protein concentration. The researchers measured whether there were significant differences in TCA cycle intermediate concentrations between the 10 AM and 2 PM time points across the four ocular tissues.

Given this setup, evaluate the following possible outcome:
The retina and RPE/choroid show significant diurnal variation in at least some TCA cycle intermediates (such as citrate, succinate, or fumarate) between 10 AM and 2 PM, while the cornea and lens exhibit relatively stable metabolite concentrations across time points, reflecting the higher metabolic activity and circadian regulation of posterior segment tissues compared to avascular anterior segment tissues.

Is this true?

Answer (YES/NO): NO